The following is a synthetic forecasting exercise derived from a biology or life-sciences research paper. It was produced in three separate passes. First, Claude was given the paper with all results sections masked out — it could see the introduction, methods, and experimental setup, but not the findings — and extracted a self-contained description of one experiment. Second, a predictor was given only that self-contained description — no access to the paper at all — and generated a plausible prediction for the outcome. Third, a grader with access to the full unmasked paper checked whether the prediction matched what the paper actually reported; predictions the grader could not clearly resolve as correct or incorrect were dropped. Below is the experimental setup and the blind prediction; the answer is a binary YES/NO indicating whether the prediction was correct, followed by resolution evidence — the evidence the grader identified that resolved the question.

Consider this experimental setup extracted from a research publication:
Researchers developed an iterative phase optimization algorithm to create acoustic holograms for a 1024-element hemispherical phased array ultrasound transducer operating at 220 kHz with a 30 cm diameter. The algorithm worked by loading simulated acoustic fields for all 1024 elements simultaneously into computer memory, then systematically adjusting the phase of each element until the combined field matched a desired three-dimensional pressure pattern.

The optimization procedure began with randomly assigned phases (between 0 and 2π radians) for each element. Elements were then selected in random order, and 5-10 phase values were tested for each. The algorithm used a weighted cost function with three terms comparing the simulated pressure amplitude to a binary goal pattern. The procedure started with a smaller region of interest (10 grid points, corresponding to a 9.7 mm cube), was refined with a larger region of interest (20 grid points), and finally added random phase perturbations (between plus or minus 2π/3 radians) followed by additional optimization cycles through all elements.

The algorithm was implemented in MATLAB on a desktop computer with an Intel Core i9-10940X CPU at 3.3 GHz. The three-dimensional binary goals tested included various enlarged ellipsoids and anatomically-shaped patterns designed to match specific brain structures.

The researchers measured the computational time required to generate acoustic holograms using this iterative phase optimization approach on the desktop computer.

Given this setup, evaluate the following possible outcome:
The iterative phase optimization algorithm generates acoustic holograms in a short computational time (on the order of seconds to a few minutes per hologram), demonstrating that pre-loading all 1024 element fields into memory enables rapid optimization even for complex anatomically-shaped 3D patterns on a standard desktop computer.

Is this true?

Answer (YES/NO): NO